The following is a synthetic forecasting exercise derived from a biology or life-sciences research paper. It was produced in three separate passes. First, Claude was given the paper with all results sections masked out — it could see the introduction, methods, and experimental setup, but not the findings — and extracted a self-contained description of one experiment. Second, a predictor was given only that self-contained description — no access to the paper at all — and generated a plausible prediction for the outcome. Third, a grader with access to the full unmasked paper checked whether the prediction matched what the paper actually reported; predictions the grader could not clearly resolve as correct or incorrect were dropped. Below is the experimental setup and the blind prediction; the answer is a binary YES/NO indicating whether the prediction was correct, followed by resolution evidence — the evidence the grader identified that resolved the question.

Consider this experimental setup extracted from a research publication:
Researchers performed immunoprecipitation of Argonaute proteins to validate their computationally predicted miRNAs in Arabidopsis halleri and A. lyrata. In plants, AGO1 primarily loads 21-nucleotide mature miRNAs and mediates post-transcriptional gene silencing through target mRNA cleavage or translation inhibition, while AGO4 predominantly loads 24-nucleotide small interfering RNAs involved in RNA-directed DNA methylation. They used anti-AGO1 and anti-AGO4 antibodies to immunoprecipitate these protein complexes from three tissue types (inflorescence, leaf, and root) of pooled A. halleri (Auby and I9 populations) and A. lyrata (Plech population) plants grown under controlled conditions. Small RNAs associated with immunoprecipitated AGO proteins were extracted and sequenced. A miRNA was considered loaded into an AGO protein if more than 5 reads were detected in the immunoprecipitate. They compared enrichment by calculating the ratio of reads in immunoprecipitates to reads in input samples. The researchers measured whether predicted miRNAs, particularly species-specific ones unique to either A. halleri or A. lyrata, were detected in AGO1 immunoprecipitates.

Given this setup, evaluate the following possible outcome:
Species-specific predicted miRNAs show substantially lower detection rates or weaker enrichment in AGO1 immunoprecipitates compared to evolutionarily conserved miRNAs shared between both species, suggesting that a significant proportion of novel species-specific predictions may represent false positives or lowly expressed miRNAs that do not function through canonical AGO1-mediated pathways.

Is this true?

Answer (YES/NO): YES